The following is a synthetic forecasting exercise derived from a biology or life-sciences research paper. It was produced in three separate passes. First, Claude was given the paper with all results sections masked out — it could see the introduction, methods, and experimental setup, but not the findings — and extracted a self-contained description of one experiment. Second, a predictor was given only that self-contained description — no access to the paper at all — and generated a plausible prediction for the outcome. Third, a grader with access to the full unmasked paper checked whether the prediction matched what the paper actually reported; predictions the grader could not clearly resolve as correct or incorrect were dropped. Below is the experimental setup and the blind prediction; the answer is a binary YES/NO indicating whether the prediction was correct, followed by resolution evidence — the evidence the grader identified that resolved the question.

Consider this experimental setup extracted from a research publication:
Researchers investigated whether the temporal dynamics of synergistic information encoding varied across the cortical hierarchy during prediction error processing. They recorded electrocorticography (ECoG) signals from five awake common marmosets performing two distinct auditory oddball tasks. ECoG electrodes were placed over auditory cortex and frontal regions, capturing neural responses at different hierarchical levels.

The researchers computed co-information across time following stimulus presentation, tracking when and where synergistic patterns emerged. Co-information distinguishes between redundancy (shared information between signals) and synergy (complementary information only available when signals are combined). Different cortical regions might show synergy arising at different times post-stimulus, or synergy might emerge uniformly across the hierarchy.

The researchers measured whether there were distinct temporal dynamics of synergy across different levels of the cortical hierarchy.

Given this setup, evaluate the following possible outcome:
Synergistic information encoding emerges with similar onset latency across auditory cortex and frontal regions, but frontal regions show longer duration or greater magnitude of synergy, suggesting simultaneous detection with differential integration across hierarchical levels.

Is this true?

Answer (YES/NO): NO